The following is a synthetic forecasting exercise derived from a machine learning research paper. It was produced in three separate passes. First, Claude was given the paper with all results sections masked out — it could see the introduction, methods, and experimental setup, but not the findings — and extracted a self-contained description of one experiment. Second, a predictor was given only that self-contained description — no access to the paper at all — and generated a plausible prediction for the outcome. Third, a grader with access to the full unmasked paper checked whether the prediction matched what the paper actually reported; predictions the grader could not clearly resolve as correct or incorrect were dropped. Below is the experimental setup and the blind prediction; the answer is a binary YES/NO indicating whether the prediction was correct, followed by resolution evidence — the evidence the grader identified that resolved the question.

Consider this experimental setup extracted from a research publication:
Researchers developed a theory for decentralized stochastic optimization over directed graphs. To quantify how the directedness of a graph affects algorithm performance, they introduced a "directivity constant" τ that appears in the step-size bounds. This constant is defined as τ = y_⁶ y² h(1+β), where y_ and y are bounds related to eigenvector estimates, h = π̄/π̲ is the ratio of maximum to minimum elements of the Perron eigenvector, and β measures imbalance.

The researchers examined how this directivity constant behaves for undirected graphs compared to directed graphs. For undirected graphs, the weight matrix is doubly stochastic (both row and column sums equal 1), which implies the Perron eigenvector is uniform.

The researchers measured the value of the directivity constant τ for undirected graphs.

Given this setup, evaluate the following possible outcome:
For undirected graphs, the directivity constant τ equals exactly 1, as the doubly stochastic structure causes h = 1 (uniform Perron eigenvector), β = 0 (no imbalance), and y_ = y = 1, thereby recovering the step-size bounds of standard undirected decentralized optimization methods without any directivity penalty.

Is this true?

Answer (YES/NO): YES